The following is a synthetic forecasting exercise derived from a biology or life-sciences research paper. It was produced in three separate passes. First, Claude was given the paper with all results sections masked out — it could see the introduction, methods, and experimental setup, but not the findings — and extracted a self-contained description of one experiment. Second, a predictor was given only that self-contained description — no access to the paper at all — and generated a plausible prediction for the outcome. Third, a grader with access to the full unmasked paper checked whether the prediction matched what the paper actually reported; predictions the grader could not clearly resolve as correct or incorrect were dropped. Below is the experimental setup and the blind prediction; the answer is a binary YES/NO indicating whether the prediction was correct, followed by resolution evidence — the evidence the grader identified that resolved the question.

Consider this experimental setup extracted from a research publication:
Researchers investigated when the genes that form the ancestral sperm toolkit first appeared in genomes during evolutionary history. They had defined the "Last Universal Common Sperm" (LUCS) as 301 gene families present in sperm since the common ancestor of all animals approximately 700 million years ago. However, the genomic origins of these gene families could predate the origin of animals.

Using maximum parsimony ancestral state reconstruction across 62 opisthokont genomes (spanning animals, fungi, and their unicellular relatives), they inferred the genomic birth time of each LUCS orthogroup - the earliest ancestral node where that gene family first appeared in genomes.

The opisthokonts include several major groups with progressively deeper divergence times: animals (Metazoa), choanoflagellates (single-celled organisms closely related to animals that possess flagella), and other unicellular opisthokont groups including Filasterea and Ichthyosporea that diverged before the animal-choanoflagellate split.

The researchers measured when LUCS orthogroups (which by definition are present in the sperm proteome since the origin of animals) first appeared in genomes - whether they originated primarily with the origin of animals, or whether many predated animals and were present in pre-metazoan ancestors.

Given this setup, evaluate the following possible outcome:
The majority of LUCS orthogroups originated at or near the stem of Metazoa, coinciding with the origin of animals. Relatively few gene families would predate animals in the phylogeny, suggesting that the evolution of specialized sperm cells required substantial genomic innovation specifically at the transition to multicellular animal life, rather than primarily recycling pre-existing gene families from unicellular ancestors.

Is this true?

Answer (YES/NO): NO